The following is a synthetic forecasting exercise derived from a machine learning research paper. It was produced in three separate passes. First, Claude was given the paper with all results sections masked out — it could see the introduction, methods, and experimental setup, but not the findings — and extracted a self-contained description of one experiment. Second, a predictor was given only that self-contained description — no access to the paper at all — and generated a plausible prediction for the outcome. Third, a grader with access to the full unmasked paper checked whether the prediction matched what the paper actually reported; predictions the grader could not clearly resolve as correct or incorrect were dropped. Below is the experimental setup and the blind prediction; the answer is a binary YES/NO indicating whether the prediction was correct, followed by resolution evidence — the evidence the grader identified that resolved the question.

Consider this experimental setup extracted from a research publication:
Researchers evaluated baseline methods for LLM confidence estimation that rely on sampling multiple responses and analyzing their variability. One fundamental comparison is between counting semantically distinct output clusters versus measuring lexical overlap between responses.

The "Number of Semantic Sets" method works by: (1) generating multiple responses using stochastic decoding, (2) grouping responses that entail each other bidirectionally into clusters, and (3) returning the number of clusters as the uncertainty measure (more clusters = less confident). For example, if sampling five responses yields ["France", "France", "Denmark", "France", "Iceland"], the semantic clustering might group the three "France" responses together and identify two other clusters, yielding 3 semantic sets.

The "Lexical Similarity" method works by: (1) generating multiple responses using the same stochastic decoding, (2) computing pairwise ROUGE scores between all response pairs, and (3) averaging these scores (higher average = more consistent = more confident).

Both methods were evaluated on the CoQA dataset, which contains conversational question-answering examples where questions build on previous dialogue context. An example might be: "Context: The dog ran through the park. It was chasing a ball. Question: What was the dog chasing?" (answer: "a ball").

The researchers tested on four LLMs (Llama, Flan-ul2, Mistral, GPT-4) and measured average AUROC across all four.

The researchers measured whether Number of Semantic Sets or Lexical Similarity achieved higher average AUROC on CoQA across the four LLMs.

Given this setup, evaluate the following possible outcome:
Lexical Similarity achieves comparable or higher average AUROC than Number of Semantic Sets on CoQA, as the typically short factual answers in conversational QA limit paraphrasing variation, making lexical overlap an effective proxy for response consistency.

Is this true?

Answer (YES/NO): YES